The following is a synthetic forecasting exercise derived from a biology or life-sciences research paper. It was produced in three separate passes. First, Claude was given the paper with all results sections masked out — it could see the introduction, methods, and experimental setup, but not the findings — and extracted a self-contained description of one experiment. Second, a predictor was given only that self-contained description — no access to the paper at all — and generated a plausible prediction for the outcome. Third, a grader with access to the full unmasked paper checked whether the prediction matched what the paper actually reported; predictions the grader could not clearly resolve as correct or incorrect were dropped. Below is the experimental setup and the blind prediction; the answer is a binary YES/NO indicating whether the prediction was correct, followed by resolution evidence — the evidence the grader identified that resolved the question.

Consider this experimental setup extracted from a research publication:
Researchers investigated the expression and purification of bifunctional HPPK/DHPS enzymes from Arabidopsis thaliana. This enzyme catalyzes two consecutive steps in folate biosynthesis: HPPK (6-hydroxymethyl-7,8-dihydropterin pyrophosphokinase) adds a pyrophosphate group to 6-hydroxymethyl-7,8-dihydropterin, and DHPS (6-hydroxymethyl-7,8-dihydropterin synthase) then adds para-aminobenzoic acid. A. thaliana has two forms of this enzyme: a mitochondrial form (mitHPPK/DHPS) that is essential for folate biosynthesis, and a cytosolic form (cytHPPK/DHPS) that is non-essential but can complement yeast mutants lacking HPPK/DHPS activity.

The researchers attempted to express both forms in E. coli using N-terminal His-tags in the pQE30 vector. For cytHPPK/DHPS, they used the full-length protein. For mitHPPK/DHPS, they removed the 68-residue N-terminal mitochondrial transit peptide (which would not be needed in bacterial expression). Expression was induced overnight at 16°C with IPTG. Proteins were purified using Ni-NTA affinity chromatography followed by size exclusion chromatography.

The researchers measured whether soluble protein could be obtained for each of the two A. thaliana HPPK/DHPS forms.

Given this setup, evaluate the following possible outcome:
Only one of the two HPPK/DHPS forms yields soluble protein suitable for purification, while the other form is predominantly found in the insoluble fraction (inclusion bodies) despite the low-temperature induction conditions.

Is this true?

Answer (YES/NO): YES